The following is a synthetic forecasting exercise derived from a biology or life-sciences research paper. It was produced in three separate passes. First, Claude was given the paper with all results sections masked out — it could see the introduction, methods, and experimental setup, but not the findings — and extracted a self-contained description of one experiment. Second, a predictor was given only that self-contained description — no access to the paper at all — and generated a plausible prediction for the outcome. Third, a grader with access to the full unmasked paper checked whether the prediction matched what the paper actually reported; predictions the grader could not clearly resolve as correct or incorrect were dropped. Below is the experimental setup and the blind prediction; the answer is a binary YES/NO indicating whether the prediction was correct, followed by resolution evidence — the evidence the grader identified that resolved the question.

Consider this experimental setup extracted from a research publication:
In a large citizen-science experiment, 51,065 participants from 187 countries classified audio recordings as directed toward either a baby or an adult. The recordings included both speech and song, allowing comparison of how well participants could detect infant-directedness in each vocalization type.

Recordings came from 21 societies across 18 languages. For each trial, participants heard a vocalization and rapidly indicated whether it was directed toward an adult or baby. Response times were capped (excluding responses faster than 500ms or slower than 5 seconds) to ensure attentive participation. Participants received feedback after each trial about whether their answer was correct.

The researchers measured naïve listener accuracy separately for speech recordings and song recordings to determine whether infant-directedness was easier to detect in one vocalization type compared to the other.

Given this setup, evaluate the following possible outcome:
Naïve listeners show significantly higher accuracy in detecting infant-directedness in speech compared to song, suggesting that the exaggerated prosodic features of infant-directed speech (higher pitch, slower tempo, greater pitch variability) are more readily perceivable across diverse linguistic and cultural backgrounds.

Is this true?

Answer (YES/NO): YES